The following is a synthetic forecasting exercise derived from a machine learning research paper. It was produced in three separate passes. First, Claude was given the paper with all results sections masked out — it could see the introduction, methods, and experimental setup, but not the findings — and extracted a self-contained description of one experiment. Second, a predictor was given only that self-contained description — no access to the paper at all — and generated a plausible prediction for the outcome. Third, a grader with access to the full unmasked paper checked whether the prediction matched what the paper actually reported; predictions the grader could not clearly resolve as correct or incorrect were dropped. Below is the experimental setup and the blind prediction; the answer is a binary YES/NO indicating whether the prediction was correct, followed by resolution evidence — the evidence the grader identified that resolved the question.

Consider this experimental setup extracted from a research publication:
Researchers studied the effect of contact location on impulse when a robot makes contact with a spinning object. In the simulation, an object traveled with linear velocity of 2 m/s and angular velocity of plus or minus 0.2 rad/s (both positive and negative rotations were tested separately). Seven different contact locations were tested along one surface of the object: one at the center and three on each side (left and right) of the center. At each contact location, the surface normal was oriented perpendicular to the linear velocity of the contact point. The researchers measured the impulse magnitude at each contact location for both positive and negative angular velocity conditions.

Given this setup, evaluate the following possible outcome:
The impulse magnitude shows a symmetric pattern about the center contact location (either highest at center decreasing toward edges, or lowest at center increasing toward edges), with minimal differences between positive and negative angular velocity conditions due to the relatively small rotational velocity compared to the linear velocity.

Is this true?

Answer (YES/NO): NO